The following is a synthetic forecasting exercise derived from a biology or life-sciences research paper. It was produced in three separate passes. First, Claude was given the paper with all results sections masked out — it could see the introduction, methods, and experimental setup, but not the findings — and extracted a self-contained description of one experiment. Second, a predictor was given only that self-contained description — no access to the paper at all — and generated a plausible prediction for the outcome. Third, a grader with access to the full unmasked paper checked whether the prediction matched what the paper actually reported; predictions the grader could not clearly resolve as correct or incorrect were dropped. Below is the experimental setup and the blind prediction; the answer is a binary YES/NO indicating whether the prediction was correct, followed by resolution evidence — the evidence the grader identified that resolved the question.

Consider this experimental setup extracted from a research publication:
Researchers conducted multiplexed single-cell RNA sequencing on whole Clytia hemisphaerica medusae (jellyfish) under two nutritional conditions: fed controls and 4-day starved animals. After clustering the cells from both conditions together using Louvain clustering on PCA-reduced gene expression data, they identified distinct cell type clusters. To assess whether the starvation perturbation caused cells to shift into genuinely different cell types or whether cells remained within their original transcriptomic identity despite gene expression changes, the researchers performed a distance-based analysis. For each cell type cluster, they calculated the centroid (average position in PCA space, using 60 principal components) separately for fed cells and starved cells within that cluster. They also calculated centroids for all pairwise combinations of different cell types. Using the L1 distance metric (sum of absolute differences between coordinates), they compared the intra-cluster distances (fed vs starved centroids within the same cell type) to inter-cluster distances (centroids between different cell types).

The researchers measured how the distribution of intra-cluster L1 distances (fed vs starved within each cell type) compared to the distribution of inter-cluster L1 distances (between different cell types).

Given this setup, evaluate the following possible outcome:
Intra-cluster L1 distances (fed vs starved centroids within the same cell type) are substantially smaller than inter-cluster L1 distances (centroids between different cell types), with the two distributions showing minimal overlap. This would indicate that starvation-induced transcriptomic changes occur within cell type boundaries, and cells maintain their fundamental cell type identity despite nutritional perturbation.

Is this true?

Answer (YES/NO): YES